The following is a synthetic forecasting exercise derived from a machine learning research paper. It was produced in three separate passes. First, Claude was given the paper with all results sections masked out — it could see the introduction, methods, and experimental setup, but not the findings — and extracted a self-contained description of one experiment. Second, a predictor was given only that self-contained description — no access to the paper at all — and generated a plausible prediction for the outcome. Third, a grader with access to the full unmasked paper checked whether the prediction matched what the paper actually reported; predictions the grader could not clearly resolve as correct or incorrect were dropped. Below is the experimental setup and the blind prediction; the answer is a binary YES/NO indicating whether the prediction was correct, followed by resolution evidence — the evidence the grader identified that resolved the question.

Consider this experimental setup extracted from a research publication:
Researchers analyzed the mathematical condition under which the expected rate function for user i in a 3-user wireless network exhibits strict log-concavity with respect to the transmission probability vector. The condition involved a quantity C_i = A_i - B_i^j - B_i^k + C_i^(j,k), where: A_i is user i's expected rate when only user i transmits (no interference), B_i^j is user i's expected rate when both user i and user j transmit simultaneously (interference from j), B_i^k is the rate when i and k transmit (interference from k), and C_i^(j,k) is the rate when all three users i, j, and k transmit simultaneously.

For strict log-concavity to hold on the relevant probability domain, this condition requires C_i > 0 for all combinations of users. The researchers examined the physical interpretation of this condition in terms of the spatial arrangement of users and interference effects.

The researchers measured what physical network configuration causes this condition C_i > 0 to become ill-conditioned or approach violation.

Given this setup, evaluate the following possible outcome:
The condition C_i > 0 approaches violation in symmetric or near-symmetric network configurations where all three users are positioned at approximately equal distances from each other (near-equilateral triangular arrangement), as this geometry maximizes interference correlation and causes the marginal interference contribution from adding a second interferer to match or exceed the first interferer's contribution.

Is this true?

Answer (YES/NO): NO